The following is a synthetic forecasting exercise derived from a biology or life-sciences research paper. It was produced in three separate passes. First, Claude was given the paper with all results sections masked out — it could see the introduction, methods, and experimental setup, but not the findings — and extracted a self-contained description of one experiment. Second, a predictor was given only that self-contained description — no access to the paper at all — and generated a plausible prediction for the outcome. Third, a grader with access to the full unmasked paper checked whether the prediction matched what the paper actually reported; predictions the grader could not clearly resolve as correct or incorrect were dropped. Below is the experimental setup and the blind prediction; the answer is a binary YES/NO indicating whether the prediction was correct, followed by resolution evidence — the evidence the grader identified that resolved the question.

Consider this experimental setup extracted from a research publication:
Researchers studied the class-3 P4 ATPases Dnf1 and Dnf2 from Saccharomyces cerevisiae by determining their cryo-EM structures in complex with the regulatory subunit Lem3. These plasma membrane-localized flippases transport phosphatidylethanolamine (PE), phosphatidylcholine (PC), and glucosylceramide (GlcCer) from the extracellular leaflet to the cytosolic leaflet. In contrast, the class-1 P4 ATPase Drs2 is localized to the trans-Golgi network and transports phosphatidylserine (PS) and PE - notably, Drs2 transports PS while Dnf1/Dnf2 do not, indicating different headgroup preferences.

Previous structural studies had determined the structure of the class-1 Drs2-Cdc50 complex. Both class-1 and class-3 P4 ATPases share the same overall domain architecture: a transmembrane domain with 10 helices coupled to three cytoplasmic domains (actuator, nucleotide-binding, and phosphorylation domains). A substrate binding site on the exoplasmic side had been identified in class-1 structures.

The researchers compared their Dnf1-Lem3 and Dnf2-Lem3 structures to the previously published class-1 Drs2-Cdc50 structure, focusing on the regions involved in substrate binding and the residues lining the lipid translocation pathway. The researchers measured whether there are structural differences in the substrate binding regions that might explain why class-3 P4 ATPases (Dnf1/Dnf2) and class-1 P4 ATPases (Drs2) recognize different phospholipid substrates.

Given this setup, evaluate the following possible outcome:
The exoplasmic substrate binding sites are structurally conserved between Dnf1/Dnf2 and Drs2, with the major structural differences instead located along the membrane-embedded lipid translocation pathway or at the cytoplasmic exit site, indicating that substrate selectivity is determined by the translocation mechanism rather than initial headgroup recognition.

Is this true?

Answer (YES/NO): NO